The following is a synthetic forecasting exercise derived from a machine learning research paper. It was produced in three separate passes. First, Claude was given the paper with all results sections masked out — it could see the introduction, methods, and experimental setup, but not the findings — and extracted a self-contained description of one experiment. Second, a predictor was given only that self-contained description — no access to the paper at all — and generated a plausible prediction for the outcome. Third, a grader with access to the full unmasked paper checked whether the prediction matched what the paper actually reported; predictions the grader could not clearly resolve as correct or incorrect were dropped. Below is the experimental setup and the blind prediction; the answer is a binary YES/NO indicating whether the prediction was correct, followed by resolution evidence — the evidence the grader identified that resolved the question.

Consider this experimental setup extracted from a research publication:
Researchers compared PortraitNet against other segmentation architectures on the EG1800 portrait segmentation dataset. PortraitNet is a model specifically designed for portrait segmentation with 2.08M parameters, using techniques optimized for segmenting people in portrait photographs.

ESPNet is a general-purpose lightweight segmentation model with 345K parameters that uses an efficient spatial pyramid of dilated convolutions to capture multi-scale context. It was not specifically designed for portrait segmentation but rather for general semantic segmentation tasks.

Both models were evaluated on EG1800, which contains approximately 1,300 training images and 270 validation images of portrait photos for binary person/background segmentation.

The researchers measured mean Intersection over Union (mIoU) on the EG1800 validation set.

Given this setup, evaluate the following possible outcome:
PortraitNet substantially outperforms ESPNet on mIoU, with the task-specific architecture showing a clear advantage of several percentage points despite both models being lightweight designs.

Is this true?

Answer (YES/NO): NO